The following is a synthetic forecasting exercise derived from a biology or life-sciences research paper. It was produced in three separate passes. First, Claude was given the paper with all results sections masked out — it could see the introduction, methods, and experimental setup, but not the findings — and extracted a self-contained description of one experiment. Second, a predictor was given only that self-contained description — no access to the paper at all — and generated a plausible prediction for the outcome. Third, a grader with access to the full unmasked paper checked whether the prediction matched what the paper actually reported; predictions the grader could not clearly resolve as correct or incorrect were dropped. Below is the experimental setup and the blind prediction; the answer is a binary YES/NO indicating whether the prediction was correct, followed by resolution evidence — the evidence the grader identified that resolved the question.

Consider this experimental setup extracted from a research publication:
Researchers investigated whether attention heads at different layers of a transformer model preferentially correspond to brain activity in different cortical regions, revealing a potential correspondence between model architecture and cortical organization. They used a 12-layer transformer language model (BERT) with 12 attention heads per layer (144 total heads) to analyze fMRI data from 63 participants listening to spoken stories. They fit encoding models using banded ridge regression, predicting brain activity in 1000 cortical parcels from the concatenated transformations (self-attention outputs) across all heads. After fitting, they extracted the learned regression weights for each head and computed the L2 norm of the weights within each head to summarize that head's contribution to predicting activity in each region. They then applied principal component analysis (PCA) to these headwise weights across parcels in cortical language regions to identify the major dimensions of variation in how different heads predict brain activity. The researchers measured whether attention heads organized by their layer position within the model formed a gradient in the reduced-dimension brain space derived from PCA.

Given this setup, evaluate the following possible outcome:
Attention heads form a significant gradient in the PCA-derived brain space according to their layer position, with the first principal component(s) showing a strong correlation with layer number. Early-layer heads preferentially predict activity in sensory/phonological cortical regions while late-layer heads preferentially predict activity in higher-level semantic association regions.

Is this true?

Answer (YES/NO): NO